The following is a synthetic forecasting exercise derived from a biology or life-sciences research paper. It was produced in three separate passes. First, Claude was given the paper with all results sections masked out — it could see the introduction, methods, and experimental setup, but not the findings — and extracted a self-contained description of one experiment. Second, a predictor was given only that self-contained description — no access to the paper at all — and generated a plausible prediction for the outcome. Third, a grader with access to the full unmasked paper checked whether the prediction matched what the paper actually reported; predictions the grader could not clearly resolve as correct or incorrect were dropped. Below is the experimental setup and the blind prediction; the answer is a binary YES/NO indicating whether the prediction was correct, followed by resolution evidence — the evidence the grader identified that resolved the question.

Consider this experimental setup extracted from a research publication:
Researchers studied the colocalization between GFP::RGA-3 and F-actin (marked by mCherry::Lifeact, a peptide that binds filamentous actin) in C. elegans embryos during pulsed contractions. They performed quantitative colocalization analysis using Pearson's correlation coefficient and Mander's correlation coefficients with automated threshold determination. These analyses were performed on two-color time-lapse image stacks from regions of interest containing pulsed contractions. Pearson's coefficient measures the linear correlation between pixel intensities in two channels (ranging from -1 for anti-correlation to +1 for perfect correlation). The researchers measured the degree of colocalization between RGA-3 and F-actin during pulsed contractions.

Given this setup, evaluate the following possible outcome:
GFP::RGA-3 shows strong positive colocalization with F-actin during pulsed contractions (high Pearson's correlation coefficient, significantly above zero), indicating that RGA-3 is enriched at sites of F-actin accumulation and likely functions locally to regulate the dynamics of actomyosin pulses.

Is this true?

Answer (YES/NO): YES